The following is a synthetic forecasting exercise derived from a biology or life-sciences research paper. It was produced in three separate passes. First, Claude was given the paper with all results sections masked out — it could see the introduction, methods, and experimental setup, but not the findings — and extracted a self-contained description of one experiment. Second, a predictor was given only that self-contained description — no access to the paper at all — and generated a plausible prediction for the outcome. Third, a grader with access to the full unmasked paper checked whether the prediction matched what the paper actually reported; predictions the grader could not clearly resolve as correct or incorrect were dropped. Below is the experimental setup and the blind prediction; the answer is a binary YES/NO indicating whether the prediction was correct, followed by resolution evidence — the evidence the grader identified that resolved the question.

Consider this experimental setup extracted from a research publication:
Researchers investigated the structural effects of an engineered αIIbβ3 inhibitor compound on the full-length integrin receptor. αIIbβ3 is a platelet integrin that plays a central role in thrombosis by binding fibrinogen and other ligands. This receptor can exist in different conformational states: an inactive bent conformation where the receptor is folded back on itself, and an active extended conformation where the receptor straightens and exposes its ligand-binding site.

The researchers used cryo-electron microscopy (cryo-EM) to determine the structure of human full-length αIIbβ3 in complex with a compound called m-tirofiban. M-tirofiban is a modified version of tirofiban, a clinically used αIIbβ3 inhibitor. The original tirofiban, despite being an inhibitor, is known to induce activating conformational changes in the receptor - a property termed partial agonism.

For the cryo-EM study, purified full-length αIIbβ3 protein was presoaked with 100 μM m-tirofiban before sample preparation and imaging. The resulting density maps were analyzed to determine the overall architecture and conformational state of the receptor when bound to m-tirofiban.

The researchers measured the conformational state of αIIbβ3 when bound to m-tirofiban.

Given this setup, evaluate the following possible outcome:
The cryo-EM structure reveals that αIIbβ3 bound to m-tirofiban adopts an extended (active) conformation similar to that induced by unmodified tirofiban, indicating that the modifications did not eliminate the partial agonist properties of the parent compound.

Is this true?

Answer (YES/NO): NO